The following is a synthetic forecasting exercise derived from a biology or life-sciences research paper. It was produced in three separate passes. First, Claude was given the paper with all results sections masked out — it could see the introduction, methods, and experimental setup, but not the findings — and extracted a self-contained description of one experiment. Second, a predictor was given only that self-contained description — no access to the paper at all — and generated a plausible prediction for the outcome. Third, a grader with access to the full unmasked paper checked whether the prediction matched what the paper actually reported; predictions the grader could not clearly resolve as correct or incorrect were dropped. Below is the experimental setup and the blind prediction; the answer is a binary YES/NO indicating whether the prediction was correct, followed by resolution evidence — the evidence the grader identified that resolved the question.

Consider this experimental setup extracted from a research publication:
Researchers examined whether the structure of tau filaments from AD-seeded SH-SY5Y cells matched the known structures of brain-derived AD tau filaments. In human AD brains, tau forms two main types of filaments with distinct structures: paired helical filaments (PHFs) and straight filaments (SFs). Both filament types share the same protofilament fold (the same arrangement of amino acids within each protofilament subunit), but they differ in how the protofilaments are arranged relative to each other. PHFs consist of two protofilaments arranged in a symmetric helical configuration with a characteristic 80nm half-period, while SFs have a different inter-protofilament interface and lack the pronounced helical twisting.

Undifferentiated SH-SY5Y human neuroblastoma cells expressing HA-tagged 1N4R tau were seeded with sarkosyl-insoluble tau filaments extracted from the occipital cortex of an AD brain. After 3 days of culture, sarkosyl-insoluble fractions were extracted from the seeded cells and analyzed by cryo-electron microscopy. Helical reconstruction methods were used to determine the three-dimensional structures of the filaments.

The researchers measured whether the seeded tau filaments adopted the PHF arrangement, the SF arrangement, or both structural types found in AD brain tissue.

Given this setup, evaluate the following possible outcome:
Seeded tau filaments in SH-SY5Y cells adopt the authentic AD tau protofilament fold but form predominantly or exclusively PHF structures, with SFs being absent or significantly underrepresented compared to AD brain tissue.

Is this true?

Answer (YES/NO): NO